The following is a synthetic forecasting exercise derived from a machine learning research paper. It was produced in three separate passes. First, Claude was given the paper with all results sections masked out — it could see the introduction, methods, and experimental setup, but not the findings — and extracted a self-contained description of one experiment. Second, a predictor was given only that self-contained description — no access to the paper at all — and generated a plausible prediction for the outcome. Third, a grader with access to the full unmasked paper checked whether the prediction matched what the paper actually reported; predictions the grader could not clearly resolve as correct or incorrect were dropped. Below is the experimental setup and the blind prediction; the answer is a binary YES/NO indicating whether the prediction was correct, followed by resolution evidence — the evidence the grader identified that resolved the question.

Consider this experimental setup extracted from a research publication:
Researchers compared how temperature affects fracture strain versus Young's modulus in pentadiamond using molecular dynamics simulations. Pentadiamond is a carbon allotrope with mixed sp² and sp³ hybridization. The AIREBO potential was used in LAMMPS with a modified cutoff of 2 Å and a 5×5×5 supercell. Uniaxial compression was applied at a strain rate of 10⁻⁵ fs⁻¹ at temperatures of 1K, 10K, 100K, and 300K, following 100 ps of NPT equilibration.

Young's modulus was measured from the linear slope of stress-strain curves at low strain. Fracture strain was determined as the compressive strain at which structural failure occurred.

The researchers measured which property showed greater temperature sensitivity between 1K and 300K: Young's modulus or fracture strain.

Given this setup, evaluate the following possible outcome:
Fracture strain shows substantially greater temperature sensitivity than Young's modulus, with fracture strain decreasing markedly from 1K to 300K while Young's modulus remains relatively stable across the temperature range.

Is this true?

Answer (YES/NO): YES